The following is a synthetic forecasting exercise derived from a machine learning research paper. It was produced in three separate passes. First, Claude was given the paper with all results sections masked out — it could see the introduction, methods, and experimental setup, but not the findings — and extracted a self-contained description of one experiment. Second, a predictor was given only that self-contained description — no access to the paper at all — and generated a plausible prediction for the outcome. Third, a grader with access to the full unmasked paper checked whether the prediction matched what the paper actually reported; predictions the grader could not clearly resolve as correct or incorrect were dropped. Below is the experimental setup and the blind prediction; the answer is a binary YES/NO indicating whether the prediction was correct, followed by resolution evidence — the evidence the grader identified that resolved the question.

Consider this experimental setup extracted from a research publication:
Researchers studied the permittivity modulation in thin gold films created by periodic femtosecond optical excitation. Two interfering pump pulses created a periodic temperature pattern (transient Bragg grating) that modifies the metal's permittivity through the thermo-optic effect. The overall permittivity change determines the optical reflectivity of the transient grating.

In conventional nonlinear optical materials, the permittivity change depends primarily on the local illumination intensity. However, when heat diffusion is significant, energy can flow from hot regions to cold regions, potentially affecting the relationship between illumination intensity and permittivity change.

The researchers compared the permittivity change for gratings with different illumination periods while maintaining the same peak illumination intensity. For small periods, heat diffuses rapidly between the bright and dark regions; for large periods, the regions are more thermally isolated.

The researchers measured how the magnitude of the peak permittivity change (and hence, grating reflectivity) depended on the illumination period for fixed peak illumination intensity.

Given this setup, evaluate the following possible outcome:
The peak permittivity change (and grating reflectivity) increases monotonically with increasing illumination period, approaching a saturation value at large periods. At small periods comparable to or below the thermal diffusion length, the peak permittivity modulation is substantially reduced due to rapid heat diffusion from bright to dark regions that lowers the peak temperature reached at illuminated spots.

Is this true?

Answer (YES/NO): YES